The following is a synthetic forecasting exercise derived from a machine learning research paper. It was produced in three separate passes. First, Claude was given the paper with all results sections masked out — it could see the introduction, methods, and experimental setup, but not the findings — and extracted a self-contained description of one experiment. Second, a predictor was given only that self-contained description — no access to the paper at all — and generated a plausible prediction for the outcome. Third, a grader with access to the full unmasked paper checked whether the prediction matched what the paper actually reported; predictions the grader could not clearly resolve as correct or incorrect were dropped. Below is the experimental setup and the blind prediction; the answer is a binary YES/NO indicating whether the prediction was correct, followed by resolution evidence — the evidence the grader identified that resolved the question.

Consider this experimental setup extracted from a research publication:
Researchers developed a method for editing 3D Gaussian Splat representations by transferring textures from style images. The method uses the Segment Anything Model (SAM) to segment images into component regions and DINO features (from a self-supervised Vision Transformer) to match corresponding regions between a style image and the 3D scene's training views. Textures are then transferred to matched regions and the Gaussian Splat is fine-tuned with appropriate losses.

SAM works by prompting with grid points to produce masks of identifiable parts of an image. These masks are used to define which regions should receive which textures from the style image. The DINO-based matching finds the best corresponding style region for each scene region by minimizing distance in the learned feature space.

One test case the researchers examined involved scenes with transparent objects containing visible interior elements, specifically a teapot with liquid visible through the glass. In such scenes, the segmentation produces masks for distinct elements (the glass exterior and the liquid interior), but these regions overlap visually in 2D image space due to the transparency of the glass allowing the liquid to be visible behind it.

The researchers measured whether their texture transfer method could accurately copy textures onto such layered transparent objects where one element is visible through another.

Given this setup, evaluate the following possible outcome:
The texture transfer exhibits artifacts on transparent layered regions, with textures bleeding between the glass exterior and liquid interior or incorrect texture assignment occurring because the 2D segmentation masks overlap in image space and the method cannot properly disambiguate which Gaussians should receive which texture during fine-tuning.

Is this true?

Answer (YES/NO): YES